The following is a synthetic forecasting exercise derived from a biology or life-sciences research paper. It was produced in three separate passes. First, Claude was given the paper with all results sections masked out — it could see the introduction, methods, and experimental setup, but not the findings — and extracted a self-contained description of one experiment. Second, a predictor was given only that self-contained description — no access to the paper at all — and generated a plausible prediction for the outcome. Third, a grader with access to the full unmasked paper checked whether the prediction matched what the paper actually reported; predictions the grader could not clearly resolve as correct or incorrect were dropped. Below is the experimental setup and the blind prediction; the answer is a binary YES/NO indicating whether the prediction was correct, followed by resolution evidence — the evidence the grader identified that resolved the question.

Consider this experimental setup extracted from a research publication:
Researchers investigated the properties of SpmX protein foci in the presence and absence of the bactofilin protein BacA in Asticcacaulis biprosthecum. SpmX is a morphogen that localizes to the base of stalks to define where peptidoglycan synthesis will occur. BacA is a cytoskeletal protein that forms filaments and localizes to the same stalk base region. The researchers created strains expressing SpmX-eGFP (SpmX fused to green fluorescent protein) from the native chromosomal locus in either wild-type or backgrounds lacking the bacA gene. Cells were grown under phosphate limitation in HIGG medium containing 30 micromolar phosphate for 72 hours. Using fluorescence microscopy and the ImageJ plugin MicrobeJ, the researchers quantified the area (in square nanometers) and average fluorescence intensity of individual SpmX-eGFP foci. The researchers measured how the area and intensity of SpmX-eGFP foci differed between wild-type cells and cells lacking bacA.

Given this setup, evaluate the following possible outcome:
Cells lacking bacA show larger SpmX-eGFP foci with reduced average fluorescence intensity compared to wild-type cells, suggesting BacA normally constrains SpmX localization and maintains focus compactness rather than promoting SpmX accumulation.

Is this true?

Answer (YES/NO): NO